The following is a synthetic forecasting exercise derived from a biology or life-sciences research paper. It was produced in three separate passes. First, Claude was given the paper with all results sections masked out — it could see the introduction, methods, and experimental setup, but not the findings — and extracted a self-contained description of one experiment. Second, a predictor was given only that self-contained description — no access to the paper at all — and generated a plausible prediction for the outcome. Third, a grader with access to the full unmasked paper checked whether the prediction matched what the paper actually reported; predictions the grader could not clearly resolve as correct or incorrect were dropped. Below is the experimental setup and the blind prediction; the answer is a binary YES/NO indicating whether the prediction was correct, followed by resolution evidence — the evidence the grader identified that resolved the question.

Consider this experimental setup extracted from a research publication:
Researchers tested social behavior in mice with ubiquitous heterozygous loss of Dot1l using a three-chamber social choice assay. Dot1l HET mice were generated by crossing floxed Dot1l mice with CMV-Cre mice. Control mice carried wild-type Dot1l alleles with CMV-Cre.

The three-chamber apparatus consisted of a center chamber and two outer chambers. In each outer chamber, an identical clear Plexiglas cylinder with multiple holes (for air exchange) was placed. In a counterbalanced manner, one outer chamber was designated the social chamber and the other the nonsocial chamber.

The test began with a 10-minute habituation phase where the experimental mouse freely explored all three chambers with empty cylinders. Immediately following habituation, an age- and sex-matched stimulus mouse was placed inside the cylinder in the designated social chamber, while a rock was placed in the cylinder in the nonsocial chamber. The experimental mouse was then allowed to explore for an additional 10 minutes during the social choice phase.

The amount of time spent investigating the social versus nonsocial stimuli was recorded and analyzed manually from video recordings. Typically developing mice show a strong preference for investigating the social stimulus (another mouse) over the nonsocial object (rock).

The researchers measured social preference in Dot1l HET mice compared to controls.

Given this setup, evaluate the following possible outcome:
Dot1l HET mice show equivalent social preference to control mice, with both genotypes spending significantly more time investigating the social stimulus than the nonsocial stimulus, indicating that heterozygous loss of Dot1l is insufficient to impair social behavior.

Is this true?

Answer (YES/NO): NO